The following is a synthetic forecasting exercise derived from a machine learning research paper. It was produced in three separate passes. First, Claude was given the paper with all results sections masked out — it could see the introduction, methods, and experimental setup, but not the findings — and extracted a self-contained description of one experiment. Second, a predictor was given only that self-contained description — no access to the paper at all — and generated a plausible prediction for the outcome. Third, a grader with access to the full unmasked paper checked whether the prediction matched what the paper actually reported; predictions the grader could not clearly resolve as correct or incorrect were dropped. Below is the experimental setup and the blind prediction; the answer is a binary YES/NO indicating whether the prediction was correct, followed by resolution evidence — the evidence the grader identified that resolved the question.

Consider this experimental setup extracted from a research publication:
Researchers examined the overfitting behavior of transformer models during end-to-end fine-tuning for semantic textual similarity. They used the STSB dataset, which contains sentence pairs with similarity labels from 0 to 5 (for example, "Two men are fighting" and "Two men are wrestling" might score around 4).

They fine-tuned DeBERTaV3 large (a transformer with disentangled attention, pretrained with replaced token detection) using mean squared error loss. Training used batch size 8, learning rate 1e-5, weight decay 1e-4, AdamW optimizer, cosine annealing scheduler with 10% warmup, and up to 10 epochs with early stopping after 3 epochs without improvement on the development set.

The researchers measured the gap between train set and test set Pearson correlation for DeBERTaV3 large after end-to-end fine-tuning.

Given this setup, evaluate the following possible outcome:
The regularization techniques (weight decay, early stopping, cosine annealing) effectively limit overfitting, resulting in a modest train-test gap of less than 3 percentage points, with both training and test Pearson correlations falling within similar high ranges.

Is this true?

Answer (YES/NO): NO